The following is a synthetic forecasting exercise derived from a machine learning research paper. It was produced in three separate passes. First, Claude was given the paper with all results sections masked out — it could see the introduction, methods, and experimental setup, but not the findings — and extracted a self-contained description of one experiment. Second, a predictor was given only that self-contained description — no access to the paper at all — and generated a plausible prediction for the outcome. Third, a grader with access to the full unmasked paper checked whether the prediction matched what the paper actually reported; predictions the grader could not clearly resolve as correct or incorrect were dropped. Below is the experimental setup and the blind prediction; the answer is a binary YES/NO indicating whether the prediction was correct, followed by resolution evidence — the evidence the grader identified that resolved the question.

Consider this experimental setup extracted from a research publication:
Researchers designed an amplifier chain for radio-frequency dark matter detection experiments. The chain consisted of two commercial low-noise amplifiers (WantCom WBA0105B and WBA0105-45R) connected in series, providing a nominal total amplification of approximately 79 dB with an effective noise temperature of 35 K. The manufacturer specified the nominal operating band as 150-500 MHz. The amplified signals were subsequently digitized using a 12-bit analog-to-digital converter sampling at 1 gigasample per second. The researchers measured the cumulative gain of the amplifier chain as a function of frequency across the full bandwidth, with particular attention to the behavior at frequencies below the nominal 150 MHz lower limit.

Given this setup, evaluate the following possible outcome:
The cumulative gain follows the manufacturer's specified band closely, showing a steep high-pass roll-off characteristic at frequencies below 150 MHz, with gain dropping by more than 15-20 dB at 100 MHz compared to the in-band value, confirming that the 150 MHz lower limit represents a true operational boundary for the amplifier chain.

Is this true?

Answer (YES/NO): NO